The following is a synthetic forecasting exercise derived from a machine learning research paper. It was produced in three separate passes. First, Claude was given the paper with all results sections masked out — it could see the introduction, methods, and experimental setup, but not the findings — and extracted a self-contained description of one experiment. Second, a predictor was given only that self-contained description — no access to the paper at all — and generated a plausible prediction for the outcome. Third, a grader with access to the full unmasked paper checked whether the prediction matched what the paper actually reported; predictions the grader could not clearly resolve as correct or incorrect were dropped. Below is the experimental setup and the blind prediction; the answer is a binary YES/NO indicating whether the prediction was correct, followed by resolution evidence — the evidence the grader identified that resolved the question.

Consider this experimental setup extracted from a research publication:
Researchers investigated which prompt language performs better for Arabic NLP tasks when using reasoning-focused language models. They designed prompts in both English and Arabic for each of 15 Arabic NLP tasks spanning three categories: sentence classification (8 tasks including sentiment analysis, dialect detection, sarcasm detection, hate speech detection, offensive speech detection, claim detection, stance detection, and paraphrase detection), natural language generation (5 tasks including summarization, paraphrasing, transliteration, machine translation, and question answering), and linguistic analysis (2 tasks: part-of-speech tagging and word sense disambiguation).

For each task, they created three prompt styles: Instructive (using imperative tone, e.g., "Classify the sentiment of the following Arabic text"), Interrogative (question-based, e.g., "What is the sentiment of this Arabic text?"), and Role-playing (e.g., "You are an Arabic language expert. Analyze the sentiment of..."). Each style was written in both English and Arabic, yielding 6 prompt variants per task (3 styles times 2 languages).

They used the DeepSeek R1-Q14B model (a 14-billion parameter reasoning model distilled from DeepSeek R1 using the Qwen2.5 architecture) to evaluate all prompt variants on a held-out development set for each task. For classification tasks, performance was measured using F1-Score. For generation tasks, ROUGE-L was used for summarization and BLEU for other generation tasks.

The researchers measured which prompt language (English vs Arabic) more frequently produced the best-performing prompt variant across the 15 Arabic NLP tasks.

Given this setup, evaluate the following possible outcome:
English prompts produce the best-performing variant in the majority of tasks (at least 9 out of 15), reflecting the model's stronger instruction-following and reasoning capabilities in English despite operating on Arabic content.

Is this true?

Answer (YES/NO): NO